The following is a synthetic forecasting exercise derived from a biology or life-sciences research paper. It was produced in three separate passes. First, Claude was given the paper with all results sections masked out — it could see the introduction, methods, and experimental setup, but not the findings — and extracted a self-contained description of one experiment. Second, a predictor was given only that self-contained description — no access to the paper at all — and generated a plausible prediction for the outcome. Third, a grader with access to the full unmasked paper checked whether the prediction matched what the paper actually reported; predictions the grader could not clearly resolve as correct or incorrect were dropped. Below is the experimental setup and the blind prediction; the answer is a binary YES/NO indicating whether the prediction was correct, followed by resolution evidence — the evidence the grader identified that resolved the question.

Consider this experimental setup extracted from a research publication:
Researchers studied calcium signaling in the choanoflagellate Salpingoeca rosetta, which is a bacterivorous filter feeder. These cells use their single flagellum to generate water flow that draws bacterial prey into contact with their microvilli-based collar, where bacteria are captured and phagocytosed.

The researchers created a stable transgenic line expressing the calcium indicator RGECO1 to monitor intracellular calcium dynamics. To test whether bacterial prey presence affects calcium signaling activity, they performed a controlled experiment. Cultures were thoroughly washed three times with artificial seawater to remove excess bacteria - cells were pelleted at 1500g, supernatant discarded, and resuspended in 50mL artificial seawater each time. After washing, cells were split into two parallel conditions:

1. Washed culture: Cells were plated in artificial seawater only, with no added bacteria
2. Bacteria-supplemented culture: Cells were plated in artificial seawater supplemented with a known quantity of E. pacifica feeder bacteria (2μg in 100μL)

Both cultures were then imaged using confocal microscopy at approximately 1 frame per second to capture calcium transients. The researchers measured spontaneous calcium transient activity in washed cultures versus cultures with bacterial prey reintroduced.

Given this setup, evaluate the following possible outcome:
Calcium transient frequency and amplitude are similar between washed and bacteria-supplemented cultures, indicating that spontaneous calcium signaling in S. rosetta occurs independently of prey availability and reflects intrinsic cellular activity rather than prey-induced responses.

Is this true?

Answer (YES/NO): NO